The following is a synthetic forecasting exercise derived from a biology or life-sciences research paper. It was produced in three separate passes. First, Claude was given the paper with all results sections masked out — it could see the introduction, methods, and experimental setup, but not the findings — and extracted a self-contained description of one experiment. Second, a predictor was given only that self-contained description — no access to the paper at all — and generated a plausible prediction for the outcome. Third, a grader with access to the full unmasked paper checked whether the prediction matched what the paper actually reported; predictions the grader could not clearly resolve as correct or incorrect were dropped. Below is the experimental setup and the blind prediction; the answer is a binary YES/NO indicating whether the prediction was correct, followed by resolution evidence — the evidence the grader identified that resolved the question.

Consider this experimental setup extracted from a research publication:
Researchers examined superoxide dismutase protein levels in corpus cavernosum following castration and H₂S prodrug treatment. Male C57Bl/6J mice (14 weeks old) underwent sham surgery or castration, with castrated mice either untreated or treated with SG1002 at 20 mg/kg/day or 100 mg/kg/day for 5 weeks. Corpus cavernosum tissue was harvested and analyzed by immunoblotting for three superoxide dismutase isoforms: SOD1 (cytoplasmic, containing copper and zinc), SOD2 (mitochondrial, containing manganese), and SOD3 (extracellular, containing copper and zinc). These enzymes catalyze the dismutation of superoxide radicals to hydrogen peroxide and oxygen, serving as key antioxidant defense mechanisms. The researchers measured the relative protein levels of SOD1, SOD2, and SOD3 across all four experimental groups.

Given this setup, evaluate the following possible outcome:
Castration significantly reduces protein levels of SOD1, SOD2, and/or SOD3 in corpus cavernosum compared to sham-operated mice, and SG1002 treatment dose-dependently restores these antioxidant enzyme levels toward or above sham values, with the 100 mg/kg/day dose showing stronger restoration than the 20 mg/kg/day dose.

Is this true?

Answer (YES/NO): NO